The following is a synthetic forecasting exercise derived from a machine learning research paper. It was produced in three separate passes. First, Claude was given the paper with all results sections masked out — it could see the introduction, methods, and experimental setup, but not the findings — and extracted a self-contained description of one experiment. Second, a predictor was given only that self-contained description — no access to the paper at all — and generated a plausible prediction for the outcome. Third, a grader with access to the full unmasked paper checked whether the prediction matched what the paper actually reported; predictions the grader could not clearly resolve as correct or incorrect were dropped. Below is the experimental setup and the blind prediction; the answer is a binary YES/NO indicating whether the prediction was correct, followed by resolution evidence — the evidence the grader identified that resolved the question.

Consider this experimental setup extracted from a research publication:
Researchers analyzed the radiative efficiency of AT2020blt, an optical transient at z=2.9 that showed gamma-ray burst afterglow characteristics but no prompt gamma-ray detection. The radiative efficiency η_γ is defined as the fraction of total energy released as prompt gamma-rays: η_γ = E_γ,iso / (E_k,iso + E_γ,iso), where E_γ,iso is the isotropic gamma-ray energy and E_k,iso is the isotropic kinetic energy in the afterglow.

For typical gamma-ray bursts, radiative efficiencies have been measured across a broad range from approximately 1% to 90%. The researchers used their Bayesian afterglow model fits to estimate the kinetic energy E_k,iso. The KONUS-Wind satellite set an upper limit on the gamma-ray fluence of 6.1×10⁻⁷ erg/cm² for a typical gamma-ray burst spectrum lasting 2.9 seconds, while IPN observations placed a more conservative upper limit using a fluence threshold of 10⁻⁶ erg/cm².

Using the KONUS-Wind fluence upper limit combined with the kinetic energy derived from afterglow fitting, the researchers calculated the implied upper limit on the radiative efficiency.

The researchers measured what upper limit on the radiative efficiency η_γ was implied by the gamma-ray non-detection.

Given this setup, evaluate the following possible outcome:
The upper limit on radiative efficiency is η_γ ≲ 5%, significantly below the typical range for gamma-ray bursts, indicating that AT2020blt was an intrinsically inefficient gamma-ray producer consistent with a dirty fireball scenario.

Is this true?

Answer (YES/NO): NO